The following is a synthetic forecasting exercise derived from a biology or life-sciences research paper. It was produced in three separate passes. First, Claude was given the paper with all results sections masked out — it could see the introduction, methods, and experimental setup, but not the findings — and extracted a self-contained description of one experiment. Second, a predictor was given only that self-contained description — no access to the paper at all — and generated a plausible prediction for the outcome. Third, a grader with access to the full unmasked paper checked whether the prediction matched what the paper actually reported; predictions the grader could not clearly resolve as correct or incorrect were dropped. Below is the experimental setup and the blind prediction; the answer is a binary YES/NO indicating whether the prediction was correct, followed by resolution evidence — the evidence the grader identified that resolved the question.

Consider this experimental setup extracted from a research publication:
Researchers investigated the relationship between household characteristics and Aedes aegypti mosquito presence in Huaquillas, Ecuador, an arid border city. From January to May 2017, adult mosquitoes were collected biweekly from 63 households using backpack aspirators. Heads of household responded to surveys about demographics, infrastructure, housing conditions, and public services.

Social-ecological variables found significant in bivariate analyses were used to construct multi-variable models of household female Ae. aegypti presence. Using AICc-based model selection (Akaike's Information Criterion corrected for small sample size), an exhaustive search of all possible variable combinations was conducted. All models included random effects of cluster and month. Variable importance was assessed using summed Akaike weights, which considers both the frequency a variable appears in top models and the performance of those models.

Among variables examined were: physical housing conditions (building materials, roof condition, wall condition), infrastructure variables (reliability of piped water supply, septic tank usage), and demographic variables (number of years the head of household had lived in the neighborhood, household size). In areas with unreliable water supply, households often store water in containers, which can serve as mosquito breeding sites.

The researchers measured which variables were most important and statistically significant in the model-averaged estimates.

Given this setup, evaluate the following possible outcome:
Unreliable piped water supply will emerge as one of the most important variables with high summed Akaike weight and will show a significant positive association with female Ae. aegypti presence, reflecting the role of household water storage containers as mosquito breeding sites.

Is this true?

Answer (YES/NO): YES